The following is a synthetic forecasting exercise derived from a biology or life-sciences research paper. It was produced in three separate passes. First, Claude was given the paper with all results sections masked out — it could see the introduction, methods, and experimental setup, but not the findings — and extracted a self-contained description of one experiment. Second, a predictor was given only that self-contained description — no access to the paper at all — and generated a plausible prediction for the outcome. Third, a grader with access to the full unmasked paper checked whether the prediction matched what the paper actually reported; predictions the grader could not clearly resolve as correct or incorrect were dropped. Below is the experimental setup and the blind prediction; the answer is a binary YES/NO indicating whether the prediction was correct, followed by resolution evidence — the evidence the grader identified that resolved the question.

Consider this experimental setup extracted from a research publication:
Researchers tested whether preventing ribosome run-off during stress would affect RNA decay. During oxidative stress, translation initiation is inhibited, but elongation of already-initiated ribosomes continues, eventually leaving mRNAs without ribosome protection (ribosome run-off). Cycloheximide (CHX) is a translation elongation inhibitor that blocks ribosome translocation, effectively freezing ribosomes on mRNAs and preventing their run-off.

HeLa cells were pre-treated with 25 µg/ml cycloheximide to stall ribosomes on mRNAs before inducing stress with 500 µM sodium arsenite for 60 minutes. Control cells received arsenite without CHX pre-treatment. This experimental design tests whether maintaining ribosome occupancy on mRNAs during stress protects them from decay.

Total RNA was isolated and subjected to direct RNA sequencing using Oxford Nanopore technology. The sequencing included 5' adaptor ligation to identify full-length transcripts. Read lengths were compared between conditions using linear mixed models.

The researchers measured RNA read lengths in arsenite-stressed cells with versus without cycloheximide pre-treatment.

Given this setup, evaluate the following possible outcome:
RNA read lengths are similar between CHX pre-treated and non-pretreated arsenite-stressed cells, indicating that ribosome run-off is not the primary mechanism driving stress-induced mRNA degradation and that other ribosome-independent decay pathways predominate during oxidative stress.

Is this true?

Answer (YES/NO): NO